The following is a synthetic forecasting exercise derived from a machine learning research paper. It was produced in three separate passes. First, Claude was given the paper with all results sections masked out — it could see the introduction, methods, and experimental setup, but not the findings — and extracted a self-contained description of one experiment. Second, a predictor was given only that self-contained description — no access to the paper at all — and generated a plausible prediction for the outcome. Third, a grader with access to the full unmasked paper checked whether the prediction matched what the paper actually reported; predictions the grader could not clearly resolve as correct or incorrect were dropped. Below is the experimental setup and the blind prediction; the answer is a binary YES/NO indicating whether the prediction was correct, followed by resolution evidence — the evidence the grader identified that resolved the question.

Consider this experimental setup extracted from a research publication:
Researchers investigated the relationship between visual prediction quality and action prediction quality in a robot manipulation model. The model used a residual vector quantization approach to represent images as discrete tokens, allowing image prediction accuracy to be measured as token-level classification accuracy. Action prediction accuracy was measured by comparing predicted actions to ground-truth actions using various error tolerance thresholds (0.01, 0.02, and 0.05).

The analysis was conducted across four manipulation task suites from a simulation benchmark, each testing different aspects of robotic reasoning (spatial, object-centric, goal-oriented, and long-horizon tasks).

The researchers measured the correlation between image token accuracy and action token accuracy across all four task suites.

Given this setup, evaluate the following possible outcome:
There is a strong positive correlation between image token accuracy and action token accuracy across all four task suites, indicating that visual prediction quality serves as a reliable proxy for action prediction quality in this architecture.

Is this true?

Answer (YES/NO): YES